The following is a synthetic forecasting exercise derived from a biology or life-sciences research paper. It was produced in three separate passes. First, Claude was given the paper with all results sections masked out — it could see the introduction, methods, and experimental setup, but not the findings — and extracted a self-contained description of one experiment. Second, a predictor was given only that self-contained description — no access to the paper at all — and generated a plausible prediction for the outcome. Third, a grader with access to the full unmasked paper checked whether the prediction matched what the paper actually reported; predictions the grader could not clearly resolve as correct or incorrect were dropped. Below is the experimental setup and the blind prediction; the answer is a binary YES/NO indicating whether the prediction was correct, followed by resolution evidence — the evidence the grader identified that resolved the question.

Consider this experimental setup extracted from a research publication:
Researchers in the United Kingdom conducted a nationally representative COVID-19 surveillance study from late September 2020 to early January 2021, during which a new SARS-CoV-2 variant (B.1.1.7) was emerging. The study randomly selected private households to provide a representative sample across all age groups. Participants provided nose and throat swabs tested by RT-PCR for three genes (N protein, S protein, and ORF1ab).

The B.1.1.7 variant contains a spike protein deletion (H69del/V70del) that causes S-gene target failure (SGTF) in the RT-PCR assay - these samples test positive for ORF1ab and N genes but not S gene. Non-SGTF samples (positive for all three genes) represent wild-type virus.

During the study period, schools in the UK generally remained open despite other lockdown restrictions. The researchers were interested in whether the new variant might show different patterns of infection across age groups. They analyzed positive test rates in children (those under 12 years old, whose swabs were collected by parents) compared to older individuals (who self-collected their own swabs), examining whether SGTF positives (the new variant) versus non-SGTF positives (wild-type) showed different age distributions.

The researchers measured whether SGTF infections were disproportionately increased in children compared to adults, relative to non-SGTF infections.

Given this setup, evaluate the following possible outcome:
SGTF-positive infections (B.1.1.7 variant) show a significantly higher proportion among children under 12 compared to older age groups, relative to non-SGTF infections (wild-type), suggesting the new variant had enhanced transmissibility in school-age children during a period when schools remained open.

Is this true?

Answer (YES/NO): NO